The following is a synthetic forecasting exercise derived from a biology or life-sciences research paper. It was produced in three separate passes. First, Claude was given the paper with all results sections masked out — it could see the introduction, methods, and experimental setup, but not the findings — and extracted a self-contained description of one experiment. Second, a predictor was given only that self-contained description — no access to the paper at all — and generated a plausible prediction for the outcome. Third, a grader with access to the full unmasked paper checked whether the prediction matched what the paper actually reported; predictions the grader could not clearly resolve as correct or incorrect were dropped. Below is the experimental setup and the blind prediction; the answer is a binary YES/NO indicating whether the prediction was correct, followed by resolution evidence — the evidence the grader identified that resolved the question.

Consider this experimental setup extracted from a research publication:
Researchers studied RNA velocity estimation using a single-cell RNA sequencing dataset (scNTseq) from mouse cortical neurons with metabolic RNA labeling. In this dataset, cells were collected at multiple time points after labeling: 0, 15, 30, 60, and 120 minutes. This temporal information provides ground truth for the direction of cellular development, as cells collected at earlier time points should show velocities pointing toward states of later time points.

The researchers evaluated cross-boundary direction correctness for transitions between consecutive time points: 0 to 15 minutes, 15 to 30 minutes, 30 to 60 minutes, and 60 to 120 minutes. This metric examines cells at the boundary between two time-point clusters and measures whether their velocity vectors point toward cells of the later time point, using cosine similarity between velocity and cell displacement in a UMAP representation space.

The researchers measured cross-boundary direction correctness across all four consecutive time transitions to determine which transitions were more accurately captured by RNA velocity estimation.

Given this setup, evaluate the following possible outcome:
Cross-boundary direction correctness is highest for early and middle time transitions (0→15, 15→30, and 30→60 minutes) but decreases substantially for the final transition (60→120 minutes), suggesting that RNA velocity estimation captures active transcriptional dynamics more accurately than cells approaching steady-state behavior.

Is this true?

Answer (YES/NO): NO